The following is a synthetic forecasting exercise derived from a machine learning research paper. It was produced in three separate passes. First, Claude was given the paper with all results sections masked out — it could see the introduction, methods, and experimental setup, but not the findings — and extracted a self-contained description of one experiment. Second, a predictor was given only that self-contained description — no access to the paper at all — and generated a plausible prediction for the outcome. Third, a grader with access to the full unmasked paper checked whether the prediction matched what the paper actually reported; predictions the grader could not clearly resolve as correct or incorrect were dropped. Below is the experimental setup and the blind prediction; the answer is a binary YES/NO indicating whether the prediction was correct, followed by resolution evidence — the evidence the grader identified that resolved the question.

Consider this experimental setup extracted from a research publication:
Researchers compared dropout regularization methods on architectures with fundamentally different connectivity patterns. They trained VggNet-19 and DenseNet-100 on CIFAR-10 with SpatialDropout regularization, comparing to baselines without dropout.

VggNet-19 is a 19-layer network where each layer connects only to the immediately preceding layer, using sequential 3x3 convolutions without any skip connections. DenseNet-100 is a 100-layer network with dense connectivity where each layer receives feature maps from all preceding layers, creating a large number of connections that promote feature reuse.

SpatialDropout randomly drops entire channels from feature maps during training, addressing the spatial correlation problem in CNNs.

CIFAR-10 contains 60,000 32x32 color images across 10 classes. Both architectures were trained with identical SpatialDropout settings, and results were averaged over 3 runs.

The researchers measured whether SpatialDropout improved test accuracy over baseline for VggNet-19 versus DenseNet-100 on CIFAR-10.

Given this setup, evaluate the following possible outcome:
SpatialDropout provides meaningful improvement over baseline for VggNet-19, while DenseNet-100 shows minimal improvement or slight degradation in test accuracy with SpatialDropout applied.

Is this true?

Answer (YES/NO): NO